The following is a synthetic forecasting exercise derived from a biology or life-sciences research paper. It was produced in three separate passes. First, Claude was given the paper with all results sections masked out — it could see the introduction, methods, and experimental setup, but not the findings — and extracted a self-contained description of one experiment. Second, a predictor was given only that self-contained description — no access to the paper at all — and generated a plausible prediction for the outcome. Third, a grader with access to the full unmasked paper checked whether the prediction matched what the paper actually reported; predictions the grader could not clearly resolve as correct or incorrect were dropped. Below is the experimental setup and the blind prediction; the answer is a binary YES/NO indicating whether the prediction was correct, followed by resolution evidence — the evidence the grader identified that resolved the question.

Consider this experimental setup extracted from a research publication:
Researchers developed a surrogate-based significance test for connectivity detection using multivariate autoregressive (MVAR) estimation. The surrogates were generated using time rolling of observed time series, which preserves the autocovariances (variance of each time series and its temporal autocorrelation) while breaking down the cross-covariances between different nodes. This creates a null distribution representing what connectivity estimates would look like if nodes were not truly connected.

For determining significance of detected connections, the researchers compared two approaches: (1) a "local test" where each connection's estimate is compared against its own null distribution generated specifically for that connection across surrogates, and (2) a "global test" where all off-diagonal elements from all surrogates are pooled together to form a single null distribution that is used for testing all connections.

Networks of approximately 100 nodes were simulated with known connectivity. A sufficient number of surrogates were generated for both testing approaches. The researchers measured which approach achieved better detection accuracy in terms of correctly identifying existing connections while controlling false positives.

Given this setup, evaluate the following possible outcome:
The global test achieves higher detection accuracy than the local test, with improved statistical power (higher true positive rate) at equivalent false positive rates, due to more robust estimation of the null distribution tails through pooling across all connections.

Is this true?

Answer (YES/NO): NO